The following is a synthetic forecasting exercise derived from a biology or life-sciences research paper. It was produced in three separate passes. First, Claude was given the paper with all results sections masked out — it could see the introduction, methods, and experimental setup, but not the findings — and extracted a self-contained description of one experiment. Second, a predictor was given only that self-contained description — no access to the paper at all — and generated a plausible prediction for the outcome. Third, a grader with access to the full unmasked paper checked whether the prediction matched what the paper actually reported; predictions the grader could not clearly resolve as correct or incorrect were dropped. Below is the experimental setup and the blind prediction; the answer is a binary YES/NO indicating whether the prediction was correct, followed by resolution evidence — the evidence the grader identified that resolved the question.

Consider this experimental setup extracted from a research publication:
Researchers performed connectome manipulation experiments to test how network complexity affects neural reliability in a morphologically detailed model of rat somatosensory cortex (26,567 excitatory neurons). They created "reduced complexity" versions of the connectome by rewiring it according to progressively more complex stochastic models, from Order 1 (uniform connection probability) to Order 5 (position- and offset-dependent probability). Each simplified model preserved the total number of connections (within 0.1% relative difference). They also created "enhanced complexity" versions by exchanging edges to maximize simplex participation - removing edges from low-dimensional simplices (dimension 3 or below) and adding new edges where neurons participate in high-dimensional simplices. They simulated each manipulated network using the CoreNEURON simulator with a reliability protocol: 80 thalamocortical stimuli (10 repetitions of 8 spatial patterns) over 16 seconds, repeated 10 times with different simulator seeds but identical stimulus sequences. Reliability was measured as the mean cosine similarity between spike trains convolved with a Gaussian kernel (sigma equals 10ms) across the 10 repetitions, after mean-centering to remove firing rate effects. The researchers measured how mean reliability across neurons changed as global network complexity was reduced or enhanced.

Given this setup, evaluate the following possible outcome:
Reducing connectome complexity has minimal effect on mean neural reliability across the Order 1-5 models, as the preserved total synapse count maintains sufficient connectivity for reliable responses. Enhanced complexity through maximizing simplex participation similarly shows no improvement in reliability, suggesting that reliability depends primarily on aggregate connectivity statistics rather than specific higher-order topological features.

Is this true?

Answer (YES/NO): NO